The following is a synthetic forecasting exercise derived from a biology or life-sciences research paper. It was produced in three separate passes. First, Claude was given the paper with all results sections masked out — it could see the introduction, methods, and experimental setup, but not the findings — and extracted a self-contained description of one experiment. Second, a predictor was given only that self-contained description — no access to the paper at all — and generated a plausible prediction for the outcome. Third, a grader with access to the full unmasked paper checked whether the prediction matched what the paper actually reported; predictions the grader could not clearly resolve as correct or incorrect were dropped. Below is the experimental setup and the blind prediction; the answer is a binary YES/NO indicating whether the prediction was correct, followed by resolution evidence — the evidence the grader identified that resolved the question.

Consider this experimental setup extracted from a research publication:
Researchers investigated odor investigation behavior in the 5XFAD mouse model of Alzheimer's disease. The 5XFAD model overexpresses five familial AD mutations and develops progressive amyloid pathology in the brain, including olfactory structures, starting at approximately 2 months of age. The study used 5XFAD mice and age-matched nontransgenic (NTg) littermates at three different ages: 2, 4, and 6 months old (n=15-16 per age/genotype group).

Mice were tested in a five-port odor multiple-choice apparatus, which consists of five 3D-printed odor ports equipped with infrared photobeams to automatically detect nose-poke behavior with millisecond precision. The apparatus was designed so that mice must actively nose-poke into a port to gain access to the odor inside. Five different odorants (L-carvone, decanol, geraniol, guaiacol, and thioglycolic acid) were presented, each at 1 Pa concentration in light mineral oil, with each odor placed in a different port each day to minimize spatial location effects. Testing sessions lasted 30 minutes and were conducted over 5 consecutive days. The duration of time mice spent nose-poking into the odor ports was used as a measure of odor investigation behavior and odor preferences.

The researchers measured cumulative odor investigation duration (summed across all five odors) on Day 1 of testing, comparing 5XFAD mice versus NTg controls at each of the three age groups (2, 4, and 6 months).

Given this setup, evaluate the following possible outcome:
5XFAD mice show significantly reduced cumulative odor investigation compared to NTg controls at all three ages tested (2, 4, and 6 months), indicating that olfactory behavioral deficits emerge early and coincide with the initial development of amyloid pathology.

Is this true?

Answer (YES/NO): NO